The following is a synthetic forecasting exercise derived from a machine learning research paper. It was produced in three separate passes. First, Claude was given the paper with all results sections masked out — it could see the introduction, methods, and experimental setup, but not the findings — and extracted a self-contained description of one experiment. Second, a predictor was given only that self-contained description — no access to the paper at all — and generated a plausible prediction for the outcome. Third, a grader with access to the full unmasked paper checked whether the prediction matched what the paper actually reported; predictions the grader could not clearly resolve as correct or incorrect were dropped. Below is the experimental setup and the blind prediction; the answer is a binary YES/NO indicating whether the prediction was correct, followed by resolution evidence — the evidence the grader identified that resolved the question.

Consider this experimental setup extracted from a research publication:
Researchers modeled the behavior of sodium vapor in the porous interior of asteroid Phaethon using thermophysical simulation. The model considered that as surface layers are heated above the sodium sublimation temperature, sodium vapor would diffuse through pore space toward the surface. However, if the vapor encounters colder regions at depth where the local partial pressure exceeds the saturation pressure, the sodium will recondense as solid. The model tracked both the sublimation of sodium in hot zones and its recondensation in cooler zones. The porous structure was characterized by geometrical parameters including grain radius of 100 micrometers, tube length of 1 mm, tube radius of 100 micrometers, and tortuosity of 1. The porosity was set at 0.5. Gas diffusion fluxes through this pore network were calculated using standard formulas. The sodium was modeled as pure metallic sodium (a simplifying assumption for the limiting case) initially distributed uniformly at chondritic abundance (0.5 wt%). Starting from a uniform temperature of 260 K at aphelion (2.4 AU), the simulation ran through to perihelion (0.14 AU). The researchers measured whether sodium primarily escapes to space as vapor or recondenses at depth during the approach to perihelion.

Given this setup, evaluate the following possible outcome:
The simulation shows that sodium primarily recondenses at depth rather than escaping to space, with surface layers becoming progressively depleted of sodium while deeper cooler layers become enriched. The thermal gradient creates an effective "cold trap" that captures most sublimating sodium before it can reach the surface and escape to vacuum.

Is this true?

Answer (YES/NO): NO